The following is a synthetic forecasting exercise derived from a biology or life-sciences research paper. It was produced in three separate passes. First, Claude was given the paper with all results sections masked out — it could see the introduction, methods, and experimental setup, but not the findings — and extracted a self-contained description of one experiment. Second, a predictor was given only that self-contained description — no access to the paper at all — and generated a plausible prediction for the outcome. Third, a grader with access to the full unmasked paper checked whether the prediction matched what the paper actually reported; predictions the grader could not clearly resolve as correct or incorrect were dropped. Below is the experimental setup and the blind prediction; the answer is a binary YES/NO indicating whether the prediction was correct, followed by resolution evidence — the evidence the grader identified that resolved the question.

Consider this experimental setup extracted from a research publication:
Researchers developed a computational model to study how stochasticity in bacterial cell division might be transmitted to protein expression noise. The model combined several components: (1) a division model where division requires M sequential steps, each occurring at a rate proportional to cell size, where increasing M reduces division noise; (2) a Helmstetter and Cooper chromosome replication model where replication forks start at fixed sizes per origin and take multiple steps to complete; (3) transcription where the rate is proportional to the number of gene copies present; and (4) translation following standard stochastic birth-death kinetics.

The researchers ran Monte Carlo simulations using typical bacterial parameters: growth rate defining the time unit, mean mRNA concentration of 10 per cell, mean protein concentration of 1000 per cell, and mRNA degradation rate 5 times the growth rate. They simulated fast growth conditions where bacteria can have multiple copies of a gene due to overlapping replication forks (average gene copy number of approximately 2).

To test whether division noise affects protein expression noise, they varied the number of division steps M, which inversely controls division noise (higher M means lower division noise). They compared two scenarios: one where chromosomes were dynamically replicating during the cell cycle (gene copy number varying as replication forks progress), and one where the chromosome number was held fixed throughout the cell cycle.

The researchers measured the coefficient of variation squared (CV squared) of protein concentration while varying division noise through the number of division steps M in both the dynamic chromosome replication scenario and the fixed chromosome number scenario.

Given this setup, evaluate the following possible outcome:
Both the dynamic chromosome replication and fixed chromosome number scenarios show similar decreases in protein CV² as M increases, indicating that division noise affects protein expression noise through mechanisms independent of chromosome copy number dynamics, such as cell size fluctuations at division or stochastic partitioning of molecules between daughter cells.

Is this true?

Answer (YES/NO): NO